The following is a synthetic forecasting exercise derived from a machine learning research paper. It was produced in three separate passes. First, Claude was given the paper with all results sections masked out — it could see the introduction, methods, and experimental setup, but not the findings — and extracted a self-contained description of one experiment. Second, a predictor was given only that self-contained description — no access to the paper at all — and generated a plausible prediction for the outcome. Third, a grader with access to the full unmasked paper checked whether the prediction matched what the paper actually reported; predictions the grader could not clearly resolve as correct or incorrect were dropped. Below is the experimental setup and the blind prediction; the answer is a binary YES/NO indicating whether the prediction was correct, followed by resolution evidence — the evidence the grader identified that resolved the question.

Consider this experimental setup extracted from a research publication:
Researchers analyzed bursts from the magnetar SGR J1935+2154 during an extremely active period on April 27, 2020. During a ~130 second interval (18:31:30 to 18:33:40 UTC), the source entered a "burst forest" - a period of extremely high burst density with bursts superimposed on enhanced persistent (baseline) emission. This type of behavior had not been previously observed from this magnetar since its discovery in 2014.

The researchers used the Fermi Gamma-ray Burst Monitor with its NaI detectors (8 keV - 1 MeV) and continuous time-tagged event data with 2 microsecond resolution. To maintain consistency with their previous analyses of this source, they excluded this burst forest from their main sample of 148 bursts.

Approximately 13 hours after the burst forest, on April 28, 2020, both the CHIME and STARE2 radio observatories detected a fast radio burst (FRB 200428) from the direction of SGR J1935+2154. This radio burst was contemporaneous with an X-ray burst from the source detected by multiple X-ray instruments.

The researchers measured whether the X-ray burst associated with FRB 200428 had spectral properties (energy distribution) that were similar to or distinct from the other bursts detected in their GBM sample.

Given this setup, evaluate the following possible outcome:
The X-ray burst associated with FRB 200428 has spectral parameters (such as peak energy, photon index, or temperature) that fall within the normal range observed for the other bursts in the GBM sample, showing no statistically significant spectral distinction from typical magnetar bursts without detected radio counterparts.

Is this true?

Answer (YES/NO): NO